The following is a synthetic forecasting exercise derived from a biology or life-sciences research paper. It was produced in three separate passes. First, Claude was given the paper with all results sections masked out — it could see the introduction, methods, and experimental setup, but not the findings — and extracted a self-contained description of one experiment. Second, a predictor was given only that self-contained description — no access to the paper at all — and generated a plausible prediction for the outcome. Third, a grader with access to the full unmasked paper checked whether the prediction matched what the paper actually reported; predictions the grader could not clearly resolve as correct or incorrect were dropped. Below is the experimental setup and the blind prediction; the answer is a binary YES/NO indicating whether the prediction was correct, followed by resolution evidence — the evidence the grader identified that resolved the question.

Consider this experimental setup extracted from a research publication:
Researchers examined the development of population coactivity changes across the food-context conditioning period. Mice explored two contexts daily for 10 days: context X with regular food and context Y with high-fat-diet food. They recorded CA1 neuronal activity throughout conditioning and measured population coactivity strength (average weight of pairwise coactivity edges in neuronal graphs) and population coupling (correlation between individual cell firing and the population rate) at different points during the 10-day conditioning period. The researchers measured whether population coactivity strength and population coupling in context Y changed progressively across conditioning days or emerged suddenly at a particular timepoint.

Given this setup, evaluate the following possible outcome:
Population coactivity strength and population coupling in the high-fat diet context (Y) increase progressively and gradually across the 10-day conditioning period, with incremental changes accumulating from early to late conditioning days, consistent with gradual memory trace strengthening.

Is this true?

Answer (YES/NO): YES